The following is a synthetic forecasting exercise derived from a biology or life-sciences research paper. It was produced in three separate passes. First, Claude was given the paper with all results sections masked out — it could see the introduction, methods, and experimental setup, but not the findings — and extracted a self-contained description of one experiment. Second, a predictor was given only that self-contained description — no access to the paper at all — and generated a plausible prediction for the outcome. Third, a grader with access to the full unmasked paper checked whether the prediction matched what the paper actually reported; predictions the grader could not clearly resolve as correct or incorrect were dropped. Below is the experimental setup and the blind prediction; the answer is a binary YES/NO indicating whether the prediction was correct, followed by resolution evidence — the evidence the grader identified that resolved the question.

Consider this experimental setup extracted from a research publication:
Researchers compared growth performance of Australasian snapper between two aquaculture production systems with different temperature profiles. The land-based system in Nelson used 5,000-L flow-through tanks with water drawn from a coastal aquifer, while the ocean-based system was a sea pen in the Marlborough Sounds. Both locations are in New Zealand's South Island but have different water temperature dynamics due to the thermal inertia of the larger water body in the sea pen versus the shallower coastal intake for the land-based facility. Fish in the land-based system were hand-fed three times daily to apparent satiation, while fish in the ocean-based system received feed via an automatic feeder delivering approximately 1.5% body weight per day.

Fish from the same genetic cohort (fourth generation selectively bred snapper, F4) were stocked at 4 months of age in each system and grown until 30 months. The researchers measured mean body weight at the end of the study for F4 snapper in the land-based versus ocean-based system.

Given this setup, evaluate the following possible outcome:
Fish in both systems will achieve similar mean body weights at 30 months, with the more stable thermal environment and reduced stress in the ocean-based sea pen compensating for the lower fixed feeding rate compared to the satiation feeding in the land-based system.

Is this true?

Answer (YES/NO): NO